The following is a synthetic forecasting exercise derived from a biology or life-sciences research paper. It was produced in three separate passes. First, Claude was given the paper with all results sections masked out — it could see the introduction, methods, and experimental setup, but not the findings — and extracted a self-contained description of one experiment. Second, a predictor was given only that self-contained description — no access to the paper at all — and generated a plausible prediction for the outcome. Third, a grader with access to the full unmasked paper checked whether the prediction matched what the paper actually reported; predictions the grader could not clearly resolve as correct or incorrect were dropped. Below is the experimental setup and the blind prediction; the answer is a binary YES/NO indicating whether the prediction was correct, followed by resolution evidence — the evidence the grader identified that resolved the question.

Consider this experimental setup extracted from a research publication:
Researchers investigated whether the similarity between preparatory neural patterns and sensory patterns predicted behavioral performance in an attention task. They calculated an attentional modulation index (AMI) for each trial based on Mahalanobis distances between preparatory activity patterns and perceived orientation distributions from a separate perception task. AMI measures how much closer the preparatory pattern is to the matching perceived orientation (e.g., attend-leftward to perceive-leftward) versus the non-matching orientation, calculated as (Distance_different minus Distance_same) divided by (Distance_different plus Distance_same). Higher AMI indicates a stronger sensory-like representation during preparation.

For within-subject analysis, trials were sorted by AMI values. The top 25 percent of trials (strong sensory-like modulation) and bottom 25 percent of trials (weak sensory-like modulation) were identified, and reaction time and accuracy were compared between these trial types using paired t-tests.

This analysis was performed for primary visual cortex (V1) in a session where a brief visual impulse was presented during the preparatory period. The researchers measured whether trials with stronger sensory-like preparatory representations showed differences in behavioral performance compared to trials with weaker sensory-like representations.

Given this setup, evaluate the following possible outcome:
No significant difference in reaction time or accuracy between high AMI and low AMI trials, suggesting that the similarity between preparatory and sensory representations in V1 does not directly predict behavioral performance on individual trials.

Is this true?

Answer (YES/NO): NO